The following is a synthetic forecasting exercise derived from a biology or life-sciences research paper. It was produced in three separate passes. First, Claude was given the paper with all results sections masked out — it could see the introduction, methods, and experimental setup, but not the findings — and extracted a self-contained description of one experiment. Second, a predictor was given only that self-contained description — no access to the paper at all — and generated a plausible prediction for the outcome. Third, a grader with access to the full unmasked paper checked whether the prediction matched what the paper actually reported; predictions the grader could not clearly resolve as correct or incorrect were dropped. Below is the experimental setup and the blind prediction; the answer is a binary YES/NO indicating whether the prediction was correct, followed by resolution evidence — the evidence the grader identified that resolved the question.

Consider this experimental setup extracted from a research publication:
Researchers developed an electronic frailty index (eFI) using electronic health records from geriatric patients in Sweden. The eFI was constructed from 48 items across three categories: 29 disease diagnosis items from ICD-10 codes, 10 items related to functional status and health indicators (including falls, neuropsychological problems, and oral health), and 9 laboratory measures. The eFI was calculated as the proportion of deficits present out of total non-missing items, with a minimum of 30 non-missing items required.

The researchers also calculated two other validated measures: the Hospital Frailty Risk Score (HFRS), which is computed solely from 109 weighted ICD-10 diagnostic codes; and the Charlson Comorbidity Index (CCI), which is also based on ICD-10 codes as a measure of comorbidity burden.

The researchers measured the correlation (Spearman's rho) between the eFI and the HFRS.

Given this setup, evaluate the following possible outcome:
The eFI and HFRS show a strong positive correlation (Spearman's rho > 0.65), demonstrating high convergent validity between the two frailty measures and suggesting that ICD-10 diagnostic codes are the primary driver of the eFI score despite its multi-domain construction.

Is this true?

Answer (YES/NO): NO